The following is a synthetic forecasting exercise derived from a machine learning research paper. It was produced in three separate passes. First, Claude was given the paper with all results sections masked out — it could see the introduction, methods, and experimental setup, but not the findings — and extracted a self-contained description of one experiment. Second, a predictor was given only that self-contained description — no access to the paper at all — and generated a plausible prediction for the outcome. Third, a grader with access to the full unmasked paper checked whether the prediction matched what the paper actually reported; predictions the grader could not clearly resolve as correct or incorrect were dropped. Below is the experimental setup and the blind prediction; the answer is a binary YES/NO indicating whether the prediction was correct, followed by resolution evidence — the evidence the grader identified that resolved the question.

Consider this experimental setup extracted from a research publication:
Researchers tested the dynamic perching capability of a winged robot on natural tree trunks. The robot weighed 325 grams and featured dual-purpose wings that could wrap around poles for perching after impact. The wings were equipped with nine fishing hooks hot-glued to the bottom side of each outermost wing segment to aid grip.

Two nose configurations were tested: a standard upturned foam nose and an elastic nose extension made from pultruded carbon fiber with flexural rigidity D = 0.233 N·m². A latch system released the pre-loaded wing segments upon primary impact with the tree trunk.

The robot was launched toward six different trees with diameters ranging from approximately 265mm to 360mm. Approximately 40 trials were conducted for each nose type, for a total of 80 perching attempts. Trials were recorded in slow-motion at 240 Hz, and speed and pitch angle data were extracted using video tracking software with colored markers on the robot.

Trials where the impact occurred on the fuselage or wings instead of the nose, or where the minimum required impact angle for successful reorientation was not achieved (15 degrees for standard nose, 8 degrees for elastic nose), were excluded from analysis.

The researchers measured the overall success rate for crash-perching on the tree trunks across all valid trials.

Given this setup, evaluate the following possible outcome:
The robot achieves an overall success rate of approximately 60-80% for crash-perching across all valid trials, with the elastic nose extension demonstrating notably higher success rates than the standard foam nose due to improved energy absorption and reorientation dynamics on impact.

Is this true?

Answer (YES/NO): NO